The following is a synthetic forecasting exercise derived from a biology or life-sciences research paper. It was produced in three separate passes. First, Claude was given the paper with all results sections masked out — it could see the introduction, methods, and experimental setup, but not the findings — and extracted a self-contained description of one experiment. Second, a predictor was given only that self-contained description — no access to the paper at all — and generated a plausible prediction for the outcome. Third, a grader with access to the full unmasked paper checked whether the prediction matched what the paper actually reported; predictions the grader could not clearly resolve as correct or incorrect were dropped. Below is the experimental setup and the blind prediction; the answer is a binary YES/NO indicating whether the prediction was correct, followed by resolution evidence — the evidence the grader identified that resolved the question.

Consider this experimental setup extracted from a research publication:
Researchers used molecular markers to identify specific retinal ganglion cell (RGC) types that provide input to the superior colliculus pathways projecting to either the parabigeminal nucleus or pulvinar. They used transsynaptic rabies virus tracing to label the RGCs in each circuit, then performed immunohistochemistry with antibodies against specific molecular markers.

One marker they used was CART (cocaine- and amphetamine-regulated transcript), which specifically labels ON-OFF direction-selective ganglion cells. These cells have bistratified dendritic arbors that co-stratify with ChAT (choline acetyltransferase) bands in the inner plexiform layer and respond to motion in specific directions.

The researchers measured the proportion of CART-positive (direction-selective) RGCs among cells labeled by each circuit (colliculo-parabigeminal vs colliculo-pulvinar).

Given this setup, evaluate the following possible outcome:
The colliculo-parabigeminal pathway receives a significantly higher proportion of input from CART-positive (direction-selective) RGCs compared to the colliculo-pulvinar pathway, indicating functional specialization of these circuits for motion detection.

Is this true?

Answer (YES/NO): YES